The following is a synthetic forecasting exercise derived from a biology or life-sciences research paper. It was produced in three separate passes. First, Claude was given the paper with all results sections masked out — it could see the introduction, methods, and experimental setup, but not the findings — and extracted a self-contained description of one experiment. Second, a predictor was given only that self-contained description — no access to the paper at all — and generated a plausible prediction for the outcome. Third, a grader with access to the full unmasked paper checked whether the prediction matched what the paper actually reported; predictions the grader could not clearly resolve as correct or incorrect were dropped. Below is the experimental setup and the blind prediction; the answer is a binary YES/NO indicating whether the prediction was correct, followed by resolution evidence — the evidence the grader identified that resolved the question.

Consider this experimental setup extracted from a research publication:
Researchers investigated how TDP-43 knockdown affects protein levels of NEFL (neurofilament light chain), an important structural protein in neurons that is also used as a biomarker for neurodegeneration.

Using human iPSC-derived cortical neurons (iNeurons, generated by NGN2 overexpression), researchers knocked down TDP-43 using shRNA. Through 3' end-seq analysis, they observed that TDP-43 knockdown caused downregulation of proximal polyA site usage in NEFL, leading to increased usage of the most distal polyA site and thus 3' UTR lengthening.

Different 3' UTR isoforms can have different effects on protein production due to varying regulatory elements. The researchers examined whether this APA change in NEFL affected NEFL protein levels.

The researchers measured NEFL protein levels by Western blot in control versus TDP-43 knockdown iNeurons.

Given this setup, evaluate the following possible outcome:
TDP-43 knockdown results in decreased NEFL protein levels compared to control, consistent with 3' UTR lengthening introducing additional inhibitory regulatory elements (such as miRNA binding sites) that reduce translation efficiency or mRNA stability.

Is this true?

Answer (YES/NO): YES